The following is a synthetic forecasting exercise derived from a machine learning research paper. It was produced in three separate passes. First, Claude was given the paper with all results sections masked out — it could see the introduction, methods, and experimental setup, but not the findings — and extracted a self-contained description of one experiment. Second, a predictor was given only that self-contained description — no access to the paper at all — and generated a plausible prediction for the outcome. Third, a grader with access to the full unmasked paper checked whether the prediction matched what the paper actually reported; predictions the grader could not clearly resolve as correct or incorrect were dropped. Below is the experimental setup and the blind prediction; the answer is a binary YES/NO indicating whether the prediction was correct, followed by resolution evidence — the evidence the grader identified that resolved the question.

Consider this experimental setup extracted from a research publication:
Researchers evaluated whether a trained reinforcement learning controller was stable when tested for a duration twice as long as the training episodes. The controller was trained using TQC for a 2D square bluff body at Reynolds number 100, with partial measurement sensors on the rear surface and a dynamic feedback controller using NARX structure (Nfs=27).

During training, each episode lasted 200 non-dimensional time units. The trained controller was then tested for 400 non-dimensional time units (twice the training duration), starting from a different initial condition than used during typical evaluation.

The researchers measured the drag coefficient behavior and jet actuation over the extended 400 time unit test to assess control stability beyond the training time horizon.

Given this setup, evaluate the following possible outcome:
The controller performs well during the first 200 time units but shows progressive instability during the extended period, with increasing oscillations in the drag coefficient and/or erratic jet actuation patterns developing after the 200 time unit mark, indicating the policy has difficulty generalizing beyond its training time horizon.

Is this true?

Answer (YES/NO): NO